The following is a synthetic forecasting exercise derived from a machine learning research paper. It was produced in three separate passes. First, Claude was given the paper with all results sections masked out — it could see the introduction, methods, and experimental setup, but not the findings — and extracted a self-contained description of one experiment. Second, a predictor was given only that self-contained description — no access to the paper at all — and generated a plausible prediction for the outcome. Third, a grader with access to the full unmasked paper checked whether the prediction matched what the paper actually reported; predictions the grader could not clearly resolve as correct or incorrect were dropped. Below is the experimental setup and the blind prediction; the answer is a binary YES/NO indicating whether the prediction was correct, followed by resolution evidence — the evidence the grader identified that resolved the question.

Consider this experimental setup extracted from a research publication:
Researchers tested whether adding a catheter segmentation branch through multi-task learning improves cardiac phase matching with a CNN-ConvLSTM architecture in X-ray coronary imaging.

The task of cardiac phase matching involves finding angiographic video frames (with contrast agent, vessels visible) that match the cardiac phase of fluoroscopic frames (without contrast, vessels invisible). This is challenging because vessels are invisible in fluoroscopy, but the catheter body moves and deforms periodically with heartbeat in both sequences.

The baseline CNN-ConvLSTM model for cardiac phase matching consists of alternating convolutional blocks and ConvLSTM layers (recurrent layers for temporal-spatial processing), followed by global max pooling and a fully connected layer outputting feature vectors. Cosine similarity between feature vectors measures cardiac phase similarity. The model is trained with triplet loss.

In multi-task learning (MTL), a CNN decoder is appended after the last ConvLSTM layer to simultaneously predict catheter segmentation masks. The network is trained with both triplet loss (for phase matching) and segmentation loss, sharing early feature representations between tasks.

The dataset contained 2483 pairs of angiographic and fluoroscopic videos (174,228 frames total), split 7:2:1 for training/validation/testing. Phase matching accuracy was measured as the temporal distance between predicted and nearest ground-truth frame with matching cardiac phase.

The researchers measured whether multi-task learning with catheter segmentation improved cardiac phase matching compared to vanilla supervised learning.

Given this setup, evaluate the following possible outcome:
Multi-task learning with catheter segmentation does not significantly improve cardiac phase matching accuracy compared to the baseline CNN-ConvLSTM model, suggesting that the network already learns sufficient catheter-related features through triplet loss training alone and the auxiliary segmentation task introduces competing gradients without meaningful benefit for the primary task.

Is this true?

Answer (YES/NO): NO